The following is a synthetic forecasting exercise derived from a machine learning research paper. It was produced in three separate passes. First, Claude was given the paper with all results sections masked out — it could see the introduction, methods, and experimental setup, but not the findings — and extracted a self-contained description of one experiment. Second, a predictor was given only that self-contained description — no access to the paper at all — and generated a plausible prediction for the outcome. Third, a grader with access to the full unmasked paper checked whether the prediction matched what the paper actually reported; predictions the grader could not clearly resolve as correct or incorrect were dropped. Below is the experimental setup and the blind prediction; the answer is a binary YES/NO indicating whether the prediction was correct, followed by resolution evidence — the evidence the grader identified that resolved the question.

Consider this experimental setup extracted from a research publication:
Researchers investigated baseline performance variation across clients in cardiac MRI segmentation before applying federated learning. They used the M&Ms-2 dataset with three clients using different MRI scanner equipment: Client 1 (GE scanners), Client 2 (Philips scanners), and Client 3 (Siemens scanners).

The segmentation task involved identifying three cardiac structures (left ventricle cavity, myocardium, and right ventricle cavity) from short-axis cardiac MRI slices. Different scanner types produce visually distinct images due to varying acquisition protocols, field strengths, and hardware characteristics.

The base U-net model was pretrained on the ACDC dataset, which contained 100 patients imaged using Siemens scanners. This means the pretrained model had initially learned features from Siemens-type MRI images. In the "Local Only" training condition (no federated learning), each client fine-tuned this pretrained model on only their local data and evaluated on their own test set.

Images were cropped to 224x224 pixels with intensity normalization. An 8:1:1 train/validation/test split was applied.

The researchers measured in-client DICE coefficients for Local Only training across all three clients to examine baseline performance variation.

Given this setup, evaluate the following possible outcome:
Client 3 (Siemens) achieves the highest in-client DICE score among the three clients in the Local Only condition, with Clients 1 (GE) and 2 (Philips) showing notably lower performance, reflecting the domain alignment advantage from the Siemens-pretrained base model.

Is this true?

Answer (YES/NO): YES